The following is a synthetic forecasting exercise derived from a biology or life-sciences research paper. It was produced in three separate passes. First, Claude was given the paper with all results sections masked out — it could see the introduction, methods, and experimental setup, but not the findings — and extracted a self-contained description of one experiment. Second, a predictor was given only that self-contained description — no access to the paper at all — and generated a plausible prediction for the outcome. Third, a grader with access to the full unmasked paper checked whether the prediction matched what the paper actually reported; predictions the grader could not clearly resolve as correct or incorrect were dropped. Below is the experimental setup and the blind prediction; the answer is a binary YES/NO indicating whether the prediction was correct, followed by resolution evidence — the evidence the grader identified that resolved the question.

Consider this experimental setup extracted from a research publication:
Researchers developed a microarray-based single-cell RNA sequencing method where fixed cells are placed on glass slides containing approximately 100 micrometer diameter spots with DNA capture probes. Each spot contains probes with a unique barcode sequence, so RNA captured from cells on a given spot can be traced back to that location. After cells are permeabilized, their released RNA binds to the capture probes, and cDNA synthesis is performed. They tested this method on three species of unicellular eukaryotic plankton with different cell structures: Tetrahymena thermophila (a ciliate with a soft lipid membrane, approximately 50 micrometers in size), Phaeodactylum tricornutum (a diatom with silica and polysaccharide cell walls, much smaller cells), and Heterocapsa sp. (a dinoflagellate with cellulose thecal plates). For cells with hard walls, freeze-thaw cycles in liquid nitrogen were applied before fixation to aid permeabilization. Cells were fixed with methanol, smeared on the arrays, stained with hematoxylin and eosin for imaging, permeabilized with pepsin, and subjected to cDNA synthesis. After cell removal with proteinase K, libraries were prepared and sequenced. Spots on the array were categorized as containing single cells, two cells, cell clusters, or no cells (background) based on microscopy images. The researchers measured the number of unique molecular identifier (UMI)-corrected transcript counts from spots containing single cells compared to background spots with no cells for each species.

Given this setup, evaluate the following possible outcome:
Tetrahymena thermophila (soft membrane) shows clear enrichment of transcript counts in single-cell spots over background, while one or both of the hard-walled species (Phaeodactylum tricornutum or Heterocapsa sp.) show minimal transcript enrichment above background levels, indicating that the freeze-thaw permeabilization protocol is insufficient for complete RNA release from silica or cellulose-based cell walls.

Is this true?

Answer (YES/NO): NO